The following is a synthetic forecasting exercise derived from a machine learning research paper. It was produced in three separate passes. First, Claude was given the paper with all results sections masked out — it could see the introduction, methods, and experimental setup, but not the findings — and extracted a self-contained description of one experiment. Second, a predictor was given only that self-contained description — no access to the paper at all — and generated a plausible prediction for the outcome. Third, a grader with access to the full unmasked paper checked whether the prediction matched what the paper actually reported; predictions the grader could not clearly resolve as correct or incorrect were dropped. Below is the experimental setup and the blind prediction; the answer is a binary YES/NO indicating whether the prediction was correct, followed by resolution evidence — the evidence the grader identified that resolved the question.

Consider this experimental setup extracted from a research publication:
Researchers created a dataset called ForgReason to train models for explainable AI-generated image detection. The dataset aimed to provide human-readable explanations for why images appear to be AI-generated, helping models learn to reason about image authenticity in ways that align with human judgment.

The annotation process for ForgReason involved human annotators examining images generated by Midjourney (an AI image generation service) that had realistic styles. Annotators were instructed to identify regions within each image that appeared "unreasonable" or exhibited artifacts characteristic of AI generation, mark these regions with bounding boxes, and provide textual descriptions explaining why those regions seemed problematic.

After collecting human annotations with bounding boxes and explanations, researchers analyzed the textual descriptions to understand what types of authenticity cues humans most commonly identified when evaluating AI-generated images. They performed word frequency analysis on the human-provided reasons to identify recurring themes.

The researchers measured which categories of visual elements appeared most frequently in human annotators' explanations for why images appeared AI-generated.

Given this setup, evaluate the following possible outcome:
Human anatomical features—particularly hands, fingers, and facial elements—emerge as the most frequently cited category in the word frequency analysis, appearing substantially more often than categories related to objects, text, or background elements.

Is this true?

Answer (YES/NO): YES